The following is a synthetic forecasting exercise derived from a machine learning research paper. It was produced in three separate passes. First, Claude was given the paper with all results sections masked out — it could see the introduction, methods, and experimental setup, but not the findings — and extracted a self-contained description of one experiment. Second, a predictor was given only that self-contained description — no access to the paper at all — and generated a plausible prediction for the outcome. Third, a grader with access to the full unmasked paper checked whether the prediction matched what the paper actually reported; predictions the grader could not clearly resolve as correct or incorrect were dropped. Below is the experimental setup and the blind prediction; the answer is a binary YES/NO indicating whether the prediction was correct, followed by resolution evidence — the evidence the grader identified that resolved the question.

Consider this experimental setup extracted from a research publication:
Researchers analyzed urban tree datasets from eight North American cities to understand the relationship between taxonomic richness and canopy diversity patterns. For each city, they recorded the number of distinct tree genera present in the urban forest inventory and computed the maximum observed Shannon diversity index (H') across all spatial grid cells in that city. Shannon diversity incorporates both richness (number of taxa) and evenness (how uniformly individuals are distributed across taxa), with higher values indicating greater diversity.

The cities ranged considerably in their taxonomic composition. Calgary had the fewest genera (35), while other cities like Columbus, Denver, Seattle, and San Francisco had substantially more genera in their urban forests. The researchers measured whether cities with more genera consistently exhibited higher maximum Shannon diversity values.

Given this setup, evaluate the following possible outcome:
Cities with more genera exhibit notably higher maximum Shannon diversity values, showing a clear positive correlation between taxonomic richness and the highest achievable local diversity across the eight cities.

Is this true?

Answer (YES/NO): YES